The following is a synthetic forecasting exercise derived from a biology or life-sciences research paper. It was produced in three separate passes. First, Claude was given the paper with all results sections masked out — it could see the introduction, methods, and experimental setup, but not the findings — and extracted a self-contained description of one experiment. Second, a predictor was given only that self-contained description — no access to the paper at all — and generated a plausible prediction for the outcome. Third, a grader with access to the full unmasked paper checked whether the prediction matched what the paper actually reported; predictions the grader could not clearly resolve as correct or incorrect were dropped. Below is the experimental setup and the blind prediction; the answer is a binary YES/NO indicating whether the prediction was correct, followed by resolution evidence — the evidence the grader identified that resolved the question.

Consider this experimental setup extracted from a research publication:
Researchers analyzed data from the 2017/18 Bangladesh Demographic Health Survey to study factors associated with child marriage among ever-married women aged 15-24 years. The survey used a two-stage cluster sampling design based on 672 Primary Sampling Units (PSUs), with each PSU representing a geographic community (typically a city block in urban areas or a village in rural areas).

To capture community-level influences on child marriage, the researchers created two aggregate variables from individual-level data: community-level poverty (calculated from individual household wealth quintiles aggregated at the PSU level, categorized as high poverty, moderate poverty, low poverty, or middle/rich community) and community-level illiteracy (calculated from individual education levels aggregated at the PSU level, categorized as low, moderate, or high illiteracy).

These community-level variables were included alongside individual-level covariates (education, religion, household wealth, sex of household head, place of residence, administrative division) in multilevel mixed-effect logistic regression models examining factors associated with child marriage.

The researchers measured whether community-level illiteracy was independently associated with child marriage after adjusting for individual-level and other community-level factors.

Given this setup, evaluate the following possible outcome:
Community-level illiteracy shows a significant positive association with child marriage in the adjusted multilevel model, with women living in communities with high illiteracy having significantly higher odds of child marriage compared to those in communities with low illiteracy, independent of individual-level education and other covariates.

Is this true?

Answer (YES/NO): NO